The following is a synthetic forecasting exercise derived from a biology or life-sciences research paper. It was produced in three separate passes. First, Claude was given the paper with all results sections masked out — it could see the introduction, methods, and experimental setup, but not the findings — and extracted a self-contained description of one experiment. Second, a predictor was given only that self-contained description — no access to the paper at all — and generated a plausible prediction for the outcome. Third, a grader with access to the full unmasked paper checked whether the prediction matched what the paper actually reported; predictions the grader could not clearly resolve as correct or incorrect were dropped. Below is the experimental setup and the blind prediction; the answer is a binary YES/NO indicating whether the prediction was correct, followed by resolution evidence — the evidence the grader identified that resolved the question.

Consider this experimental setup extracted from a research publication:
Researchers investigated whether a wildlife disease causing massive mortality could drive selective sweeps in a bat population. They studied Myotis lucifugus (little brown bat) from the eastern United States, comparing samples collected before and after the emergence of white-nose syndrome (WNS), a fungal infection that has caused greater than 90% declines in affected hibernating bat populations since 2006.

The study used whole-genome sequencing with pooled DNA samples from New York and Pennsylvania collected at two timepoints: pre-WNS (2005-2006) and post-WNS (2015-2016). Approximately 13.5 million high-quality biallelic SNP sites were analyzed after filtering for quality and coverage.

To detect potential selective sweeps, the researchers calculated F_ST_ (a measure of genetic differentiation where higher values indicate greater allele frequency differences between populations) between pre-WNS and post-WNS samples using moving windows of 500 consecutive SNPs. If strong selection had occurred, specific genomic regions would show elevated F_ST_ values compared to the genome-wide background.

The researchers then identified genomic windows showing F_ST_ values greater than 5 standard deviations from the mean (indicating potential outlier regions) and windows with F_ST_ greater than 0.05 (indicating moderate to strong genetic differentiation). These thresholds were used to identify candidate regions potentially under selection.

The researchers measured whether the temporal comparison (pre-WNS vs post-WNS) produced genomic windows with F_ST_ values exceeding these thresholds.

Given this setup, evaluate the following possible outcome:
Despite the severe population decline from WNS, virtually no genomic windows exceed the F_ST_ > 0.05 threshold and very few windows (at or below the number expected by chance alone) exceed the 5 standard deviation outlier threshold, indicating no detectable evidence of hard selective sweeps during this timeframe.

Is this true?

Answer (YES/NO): YES